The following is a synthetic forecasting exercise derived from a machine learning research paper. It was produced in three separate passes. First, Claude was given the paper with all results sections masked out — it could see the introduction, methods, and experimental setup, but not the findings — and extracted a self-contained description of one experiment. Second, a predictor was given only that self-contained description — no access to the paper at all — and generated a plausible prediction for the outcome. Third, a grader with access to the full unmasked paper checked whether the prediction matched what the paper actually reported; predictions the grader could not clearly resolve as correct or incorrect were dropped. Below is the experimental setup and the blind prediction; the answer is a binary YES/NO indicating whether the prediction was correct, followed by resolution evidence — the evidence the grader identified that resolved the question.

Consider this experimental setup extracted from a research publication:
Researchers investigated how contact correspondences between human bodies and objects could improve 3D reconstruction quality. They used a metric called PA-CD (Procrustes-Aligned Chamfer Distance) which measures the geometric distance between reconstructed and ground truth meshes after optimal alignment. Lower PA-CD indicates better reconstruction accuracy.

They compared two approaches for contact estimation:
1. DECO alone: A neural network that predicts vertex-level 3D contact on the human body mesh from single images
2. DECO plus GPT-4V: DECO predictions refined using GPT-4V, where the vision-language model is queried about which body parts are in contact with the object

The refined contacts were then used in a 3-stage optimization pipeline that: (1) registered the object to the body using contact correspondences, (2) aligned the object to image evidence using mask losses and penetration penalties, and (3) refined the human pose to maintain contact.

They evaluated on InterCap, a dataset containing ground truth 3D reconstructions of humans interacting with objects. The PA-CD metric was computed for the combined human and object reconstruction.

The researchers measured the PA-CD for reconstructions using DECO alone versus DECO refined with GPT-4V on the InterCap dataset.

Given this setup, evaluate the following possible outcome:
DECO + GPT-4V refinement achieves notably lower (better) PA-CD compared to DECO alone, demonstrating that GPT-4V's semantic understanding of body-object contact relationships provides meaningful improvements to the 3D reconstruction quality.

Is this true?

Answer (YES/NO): YES